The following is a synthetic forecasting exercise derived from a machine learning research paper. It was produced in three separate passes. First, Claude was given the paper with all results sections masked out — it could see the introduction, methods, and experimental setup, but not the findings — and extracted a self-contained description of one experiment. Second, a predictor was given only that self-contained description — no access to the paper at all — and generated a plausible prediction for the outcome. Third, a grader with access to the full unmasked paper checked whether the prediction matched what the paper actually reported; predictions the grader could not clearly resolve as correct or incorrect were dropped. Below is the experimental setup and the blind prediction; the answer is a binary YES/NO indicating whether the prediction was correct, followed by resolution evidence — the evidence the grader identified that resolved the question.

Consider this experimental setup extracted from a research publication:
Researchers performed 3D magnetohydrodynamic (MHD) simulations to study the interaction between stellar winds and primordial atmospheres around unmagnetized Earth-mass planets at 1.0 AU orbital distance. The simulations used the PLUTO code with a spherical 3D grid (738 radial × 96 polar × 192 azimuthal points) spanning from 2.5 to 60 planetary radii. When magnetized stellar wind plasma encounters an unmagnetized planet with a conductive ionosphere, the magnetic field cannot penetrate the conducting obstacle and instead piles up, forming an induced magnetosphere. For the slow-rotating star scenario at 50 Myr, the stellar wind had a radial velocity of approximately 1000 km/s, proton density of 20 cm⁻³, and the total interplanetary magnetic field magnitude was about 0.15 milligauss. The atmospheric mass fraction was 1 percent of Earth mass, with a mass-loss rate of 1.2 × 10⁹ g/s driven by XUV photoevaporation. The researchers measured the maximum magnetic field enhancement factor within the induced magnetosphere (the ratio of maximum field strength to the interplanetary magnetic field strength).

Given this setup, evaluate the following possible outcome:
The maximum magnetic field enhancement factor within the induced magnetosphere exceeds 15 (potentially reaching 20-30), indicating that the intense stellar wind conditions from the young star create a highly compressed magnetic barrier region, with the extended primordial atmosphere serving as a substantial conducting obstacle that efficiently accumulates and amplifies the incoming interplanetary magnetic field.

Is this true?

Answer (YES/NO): YES